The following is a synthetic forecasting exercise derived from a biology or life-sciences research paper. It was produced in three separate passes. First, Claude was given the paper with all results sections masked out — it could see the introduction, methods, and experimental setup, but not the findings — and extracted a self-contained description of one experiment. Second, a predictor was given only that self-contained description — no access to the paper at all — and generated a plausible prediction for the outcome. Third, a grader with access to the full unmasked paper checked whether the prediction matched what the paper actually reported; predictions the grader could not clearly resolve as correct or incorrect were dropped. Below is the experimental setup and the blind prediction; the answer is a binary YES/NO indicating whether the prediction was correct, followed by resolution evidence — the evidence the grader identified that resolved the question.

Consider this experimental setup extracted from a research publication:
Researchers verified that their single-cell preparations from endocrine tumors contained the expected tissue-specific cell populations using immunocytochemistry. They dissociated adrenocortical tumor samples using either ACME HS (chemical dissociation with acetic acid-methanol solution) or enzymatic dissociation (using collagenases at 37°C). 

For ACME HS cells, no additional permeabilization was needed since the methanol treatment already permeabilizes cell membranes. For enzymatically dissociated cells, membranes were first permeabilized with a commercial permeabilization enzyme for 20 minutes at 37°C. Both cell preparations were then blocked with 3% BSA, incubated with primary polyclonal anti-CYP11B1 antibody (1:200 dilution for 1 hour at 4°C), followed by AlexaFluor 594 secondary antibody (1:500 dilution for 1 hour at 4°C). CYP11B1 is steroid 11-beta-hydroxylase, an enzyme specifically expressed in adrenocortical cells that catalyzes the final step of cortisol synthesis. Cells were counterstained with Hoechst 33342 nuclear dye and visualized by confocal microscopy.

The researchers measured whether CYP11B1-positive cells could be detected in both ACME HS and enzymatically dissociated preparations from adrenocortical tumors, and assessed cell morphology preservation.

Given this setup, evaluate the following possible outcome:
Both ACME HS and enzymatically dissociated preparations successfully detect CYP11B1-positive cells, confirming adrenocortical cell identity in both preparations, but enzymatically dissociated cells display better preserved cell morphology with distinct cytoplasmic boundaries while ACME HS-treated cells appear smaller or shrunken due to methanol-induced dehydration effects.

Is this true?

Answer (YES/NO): NO